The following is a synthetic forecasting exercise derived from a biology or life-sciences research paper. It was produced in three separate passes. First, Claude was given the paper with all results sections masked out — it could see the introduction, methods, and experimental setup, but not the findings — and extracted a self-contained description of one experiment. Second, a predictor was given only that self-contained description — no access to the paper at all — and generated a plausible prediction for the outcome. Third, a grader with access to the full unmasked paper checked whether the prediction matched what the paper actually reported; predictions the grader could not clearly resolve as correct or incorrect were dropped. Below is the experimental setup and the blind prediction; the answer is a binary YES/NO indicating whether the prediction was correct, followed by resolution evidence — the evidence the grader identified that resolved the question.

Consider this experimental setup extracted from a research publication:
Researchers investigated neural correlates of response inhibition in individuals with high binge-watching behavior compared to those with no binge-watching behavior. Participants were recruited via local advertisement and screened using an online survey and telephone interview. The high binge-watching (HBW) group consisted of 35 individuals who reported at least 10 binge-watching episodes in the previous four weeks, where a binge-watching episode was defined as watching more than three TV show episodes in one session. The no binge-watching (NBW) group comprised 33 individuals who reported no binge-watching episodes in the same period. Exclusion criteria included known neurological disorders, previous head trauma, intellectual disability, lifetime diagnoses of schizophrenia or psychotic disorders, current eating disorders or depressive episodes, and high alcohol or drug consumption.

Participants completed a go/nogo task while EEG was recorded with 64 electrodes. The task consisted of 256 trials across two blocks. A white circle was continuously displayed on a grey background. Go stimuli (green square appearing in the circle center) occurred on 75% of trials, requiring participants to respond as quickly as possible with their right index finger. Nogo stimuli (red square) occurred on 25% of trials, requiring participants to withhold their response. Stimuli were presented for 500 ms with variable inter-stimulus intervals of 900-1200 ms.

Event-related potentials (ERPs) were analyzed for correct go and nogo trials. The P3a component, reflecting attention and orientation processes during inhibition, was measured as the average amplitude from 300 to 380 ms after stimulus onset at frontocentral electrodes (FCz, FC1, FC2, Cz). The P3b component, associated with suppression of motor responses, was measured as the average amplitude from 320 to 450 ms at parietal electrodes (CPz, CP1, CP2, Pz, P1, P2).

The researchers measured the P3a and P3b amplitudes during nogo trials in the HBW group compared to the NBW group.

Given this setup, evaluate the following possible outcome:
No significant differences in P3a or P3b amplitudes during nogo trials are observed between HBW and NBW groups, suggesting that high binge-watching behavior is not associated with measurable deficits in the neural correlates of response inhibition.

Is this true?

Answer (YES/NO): NO